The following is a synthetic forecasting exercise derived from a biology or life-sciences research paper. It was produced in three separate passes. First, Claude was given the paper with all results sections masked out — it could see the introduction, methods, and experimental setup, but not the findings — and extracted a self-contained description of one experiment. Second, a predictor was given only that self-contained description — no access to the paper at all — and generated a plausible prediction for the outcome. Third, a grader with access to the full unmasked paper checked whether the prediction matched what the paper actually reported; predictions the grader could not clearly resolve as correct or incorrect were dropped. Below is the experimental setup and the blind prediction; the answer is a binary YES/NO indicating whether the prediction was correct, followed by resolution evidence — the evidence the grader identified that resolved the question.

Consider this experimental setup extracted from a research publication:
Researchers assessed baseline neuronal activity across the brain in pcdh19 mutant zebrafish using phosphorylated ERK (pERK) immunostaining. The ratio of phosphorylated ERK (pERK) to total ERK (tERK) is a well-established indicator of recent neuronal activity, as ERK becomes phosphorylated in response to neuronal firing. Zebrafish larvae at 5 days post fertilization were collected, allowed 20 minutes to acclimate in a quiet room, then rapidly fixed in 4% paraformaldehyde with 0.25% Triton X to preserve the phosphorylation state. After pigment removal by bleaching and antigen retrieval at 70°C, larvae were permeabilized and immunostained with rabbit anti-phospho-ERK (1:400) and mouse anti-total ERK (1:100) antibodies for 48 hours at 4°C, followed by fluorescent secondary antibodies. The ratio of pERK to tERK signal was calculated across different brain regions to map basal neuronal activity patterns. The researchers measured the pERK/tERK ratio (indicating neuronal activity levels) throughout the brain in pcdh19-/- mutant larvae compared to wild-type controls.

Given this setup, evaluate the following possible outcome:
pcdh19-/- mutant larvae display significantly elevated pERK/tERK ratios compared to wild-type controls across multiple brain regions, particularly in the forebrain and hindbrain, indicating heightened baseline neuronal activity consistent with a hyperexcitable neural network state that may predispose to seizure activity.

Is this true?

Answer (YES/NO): NO